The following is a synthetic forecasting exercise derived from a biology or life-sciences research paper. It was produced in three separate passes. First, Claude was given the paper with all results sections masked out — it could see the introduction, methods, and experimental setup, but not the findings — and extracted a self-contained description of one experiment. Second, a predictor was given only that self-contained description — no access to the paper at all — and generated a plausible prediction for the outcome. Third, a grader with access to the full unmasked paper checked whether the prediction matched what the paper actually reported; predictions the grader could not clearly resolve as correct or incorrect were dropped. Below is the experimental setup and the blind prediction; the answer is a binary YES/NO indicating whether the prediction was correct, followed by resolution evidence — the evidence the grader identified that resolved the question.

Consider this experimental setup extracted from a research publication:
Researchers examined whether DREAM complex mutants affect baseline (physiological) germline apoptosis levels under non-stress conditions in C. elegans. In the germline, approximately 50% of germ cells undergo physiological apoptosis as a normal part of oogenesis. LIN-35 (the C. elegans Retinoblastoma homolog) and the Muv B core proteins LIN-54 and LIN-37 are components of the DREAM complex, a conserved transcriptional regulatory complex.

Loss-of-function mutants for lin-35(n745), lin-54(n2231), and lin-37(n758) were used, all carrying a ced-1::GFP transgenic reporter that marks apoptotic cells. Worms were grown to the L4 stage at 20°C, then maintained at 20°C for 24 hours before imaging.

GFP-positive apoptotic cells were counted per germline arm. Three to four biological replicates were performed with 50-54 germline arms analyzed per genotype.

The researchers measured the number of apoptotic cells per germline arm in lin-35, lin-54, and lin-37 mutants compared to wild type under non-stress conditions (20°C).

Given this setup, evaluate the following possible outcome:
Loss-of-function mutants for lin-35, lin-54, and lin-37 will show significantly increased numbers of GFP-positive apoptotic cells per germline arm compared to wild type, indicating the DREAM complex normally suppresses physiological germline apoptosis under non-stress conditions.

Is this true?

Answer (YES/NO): NO